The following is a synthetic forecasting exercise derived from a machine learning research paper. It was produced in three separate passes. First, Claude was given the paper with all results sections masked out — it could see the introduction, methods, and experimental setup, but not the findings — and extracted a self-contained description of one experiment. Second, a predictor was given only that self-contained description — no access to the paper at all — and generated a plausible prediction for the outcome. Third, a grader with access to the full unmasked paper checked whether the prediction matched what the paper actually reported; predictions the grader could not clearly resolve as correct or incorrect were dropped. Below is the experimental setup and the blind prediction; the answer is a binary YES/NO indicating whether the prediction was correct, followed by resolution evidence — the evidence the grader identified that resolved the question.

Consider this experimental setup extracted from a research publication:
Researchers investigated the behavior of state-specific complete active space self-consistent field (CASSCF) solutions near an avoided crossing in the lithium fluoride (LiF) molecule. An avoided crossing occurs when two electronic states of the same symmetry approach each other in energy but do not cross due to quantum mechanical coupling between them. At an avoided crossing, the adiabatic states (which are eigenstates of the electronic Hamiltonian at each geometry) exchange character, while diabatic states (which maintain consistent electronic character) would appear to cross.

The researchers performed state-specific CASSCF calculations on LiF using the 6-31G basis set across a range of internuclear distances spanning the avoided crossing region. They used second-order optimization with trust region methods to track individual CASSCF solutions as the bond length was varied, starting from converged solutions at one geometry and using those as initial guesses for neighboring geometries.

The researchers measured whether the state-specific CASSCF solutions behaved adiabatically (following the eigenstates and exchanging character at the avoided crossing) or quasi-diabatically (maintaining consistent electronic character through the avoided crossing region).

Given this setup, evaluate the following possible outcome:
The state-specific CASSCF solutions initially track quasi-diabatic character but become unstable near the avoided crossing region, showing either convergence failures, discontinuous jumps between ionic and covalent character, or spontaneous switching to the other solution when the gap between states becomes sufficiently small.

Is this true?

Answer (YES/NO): NO